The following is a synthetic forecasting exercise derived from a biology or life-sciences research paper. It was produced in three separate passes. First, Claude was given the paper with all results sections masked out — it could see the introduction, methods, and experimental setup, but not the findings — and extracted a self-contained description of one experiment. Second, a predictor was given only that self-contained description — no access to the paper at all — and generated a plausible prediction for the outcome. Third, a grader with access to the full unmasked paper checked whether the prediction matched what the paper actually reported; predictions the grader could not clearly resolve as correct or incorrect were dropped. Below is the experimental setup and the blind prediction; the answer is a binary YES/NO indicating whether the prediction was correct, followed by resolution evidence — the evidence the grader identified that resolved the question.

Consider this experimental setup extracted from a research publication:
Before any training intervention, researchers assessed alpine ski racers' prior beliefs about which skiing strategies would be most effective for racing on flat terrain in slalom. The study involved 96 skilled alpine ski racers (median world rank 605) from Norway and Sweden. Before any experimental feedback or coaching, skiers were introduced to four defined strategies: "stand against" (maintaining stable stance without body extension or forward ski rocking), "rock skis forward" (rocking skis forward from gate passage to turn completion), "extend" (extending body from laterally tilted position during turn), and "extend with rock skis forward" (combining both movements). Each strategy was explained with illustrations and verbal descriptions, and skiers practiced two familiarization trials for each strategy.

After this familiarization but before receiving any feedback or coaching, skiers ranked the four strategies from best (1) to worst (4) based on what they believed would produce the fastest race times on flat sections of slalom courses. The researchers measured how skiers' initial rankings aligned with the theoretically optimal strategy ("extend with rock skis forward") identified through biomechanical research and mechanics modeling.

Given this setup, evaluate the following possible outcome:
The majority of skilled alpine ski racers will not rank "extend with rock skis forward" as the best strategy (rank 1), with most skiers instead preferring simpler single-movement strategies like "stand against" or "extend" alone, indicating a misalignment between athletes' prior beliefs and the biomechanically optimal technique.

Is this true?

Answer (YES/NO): NO